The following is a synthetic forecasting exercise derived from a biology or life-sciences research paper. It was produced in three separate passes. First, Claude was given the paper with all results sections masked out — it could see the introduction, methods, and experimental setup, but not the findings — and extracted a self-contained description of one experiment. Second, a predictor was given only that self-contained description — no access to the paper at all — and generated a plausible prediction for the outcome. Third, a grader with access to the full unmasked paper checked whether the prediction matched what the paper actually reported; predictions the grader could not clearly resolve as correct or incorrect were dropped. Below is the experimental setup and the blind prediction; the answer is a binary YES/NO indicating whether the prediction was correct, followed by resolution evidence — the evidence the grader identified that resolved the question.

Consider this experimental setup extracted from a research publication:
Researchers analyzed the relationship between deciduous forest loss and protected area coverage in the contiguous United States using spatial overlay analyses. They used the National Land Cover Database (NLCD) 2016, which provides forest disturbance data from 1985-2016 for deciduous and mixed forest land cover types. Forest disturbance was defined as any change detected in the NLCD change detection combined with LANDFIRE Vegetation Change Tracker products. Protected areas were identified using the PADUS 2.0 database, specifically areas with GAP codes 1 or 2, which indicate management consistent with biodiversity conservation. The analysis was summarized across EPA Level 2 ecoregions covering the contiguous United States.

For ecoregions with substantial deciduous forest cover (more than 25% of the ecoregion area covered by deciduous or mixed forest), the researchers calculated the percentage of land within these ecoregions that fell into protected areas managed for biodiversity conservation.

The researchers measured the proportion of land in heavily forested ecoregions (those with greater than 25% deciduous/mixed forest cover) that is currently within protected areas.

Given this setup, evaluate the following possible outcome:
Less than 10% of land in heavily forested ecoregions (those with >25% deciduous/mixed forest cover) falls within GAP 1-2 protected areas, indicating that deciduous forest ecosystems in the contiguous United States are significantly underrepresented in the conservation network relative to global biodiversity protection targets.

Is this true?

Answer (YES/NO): YES